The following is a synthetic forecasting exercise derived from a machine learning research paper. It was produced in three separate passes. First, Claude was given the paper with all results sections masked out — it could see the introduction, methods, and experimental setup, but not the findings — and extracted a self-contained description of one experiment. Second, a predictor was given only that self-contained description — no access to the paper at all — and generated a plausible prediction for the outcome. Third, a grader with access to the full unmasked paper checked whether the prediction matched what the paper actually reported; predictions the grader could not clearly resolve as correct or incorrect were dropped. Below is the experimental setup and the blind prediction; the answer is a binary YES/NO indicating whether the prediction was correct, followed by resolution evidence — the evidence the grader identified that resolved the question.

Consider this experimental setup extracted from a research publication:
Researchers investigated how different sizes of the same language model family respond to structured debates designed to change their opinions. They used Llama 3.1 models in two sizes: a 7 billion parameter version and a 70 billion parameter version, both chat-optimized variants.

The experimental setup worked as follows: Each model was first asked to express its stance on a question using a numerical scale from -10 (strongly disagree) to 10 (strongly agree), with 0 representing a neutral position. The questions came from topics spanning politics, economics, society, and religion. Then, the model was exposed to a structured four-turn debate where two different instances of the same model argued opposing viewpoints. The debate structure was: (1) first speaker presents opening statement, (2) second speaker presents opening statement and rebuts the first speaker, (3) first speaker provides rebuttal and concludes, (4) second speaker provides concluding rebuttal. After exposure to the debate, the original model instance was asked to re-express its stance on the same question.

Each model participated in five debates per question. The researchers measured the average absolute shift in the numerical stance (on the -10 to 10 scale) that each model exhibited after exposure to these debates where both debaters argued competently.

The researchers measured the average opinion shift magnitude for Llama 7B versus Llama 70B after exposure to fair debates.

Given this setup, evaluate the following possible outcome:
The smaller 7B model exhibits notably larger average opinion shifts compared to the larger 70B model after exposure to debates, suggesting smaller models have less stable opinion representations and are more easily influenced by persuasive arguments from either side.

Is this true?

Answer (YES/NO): YES